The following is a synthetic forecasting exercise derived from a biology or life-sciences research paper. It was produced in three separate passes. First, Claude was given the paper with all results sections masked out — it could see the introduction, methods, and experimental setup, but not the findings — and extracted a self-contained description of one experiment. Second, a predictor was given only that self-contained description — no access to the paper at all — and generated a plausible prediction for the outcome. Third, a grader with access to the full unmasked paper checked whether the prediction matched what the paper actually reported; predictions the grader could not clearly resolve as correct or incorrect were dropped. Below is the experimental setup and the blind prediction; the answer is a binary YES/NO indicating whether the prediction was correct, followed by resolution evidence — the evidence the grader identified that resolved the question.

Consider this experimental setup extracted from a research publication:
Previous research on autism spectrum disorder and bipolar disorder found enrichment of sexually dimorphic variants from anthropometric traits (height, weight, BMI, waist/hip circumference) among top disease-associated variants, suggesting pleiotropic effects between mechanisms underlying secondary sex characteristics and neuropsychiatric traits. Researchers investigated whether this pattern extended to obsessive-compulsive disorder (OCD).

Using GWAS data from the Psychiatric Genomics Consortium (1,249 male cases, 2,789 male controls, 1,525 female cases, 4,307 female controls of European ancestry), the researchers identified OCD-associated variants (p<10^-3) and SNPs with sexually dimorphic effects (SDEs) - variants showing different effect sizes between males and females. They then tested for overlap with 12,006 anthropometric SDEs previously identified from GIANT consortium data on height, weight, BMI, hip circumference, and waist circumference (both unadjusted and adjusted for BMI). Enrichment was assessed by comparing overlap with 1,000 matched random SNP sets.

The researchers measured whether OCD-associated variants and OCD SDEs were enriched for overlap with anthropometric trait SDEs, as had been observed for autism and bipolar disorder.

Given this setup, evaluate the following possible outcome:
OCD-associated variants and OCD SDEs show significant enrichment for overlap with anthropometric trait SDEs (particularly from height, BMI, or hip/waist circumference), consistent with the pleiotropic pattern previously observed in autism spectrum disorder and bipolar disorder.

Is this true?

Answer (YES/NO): NO